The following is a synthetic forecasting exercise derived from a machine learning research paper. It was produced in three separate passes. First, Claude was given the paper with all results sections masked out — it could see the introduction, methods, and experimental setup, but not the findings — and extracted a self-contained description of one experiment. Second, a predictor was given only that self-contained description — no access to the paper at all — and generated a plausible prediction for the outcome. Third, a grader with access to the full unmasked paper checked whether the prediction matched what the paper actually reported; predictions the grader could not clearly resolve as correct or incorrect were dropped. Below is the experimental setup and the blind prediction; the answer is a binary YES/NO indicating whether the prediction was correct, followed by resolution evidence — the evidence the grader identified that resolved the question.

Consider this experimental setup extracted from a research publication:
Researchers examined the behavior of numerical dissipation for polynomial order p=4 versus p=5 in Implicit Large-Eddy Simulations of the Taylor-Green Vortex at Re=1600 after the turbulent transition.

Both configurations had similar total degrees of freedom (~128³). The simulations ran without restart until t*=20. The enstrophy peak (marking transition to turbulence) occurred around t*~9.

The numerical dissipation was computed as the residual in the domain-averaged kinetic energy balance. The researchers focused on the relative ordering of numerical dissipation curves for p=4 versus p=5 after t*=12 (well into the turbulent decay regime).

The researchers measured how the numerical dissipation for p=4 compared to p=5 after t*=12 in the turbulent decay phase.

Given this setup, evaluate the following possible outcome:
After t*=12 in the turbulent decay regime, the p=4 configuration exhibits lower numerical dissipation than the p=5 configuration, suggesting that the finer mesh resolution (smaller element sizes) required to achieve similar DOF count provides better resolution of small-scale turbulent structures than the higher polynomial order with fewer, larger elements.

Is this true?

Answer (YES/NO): NO